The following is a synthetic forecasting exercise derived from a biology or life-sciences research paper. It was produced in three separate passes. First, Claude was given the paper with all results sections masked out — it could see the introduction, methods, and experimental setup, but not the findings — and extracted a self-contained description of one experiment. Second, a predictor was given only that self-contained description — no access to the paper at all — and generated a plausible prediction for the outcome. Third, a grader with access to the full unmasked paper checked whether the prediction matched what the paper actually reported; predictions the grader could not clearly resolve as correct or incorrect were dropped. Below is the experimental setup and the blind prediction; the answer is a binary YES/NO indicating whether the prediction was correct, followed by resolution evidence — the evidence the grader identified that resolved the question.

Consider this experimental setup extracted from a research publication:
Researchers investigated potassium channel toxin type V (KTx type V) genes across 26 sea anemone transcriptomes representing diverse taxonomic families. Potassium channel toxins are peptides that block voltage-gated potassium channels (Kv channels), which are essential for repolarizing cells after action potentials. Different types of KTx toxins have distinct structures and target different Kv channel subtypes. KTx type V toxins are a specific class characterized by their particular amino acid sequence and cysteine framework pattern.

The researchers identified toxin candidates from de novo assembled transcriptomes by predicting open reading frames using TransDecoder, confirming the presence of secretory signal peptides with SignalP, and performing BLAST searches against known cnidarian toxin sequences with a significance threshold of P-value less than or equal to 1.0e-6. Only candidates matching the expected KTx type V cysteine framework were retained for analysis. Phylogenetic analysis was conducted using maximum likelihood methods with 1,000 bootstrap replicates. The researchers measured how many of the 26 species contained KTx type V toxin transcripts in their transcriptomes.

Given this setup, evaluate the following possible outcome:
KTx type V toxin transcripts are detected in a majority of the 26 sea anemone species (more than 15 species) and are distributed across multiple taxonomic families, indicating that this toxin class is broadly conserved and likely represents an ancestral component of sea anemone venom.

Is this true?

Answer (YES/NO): NO